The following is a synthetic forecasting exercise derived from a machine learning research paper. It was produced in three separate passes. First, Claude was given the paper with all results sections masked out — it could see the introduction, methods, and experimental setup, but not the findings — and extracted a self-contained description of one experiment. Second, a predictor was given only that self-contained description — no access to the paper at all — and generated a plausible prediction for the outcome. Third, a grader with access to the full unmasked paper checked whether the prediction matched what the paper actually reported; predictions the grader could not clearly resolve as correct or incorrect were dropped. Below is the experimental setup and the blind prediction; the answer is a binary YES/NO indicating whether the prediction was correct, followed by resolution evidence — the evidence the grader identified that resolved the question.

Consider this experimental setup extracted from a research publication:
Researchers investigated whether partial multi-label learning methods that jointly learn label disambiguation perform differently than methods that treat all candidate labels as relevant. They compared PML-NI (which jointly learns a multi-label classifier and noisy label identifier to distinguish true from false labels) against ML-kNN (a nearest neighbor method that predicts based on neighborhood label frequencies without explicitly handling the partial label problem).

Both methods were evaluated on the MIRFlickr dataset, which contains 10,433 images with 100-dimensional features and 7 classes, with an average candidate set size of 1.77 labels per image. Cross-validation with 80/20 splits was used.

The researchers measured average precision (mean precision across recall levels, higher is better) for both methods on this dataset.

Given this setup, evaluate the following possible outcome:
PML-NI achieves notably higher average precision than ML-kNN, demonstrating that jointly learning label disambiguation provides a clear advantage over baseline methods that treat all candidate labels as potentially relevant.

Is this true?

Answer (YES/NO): YES